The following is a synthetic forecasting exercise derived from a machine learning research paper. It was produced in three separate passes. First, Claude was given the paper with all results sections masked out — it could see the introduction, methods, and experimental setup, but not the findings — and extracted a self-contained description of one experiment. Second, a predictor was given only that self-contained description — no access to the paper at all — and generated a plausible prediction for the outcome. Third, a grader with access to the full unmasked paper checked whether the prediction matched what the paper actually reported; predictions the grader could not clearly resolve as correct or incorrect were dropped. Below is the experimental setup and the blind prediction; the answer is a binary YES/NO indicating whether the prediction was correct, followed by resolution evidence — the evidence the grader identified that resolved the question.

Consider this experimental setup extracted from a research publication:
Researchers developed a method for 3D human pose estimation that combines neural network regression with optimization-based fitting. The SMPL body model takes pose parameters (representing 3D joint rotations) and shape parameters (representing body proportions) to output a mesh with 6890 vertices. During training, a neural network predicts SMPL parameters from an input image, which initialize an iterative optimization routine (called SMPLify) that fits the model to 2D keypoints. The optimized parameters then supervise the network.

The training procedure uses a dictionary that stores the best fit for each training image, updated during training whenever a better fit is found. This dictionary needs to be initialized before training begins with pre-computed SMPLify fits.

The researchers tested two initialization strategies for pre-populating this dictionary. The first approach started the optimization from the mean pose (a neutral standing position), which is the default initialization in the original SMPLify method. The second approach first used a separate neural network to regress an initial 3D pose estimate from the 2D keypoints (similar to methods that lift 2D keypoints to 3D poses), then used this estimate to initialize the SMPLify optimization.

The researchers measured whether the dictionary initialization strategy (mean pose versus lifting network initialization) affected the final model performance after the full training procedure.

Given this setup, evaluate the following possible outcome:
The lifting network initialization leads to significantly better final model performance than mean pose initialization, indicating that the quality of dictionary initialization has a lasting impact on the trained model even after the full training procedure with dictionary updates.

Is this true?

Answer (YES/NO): NO